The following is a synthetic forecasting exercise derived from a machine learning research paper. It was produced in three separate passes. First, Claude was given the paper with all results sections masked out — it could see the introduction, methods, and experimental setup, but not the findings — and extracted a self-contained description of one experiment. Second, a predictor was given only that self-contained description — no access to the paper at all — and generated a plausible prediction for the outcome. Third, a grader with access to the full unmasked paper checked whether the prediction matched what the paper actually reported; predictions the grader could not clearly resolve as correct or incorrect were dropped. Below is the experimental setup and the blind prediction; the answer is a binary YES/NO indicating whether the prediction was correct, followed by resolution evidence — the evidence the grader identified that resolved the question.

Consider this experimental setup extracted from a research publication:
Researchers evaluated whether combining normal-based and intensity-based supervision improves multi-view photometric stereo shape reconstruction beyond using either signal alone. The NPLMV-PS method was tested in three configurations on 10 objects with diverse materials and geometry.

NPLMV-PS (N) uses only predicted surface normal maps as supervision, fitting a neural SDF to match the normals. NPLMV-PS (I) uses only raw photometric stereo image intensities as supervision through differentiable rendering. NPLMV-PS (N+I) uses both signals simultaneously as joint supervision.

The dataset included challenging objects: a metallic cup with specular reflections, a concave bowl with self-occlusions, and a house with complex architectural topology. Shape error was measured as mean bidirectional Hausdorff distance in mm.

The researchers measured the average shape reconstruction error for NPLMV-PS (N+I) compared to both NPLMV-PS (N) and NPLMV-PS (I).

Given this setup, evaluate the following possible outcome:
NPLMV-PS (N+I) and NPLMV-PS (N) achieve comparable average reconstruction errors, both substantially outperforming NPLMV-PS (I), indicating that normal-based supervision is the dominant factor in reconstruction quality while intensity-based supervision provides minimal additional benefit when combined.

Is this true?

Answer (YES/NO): NO